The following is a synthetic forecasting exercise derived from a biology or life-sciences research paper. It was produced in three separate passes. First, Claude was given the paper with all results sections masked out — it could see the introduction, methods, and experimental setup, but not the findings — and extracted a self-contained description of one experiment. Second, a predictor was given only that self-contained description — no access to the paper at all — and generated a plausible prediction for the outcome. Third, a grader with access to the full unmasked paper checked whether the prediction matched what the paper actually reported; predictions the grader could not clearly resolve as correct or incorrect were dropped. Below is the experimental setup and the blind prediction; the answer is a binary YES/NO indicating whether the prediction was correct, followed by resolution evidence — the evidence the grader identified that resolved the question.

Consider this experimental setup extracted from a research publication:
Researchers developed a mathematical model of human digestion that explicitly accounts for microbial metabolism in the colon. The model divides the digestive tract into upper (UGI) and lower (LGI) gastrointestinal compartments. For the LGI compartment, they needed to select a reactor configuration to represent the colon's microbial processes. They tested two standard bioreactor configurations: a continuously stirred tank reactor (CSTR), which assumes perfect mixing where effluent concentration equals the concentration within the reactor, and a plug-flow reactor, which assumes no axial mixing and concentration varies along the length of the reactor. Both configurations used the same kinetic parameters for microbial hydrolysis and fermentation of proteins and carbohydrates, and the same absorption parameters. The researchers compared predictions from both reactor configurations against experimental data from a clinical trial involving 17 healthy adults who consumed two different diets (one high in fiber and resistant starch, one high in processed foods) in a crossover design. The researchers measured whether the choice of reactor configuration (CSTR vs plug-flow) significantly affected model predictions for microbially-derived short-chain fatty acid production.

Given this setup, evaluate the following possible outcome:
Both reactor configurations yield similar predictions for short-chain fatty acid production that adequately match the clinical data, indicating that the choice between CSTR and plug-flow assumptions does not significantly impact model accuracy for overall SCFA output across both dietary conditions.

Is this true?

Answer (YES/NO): YES